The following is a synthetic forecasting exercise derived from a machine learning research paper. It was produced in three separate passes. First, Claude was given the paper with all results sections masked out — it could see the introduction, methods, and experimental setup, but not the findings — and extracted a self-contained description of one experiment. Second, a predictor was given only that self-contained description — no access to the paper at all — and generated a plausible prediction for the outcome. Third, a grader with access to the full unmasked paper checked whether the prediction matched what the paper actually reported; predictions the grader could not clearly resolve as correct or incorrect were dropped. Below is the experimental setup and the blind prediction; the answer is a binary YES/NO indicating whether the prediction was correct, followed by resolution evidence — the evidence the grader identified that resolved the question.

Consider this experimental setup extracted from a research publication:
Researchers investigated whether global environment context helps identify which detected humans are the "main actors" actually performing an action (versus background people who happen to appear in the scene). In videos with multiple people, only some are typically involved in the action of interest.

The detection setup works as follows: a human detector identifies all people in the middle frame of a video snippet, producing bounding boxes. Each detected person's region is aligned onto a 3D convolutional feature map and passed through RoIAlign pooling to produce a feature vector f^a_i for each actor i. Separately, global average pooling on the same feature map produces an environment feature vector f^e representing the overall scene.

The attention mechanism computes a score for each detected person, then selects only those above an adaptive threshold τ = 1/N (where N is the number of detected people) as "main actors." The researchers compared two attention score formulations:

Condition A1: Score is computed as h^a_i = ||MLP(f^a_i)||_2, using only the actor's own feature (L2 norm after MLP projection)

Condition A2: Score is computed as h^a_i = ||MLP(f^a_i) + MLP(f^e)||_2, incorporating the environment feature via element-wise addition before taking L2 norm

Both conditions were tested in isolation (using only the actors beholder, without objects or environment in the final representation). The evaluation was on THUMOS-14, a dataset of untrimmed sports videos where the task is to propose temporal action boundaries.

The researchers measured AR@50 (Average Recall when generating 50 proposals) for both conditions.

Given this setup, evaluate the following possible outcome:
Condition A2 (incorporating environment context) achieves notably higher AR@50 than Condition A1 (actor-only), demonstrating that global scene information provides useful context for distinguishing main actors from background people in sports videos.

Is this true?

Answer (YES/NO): YES